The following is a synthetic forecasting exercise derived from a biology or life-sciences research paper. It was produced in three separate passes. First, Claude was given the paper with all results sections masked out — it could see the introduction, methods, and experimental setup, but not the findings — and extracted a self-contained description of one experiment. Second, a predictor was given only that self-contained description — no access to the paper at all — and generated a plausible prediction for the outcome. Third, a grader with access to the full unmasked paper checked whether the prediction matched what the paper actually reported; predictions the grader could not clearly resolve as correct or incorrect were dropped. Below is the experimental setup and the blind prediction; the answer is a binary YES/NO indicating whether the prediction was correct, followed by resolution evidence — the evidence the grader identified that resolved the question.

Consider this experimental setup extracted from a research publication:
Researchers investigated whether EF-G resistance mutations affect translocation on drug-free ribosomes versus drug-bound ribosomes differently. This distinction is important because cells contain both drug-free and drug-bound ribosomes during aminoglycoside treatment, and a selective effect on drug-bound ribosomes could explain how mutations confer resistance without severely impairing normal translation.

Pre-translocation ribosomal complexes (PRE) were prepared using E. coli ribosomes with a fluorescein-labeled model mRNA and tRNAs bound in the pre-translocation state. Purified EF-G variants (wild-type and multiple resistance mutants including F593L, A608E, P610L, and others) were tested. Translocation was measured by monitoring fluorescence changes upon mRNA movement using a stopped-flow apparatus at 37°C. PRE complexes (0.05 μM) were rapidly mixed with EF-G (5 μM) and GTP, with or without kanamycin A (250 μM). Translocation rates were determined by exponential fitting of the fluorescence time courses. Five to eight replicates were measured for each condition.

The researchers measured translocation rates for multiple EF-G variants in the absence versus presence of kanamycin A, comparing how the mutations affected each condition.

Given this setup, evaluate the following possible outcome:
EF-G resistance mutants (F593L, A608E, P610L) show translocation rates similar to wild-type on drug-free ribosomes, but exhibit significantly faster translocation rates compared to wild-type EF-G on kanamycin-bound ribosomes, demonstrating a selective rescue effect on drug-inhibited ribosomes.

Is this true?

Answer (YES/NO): NO